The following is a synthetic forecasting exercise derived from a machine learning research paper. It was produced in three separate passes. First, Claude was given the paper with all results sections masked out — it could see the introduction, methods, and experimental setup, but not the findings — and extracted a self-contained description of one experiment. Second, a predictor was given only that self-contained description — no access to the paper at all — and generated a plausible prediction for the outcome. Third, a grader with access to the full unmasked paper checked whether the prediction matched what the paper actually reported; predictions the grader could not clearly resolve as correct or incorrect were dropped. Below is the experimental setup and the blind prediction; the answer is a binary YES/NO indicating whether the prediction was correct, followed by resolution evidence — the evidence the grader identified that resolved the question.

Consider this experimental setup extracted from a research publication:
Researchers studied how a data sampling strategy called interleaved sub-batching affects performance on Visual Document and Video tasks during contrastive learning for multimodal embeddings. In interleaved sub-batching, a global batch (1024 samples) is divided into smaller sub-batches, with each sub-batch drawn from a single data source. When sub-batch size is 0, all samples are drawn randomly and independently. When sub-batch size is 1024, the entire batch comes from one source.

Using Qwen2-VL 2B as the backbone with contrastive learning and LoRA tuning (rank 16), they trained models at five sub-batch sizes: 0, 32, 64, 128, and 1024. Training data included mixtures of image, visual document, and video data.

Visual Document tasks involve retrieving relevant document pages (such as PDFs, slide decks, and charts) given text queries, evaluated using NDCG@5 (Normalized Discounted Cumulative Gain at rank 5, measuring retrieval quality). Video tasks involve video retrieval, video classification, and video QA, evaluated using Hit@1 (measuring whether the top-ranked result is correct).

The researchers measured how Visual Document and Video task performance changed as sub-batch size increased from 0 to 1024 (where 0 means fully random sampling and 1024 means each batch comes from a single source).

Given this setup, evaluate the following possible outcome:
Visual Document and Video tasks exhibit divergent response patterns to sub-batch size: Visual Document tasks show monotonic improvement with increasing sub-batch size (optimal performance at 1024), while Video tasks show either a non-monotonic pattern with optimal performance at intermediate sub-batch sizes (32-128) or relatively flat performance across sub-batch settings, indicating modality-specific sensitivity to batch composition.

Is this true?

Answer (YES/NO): NO